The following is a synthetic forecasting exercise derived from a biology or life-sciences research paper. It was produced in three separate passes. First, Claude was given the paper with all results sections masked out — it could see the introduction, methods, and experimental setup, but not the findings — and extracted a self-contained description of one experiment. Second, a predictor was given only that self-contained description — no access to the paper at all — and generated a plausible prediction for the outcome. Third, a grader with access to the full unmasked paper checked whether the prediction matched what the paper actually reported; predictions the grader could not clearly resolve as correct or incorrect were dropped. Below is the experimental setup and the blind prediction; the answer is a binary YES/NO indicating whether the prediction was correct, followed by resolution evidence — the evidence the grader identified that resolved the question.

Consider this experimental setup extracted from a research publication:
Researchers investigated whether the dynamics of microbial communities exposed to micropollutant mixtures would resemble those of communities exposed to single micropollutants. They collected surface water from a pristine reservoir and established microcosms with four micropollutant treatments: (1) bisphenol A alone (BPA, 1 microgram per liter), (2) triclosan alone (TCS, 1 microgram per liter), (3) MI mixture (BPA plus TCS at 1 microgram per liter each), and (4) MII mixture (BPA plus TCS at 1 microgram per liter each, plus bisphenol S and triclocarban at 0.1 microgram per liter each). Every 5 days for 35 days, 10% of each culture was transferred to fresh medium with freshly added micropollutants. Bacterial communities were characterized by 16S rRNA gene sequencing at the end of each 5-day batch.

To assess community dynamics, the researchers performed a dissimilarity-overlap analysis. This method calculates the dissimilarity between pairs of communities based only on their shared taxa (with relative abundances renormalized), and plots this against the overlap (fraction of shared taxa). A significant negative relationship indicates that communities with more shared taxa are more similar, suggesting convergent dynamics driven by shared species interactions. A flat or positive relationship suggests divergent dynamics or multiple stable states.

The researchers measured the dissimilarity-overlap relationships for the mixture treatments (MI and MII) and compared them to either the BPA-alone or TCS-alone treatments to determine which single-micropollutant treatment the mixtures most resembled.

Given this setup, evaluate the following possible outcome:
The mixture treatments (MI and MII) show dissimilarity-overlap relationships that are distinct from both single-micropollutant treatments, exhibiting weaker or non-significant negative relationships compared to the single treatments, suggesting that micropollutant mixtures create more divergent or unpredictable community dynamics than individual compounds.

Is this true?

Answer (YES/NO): NO